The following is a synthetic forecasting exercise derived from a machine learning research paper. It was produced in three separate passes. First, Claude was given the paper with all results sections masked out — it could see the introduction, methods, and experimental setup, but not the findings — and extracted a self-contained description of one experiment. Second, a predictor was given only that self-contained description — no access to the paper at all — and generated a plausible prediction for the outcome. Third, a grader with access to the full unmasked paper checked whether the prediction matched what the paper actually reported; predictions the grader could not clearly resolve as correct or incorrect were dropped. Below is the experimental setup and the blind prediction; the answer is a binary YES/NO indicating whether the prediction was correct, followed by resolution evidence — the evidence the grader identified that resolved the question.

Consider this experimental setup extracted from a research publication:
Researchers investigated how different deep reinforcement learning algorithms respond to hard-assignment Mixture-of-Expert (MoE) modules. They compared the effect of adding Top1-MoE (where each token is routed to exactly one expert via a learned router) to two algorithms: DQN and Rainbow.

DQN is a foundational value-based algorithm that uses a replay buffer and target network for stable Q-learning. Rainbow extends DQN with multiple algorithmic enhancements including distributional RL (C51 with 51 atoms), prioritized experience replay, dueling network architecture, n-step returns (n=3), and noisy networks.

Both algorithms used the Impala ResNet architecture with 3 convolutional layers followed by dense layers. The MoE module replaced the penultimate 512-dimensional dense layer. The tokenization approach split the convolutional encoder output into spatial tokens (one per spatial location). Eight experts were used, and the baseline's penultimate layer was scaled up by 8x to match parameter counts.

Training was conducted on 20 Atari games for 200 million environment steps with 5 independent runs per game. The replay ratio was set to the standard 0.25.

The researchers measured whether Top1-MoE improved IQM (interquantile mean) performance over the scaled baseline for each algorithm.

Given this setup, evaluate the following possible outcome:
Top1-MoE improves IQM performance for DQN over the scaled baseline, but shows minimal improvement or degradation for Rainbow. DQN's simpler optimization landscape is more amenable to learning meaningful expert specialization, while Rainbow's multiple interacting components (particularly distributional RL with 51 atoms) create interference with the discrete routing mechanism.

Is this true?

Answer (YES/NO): NO